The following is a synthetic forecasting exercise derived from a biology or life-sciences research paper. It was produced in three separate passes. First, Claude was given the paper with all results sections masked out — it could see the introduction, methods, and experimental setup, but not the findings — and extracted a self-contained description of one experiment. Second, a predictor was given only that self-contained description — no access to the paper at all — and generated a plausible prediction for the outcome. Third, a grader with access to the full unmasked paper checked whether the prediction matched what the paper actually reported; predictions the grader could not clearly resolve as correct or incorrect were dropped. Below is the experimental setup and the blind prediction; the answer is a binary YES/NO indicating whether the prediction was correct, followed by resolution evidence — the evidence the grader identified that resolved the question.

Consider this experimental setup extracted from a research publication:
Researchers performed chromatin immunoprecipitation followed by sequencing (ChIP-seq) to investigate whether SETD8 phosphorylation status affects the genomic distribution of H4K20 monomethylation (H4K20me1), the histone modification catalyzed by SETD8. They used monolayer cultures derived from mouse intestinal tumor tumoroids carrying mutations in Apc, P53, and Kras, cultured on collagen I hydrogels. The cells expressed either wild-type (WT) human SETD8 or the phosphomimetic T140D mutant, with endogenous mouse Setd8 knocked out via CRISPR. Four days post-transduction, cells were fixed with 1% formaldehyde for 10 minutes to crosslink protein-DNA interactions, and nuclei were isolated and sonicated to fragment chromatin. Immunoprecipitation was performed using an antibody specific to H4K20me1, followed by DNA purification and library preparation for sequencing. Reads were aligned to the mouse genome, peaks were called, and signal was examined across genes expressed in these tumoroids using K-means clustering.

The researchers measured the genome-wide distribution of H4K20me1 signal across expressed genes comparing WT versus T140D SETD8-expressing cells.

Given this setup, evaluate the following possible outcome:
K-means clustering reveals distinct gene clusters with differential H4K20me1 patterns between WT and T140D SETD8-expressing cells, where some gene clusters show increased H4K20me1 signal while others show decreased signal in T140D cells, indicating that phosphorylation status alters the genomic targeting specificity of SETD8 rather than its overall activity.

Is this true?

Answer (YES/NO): YES